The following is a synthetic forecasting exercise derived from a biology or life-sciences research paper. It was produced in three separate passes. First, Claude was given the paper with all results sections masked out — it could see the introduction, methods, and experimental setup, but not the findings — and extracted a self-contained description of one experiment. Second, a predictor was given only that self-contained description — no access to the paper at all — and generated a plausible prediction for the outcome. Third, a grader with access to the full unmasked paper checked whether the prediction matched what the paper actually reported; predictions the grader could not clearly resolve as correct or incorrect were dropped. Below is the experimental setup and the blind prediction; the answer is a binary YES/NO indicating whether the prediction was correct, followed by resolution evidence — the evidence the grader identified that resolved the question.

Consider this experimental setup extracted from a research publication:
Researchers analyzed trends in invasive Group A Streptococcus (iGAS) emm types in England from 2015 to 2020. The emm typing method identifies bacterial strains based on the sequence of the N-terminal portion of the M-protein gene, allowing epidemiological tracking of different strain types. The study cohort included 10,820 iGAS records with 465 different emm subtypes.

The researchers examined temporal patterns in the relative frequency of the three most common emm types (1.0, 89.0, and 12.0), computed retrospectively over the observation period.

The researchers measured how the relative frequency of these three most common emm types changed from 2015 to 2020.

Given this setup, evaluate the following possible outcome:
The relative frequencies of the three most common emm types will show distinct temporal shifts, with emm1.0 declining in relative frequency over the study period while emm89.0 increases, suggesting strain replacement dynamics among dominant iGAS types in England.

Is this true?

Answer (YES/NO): NO